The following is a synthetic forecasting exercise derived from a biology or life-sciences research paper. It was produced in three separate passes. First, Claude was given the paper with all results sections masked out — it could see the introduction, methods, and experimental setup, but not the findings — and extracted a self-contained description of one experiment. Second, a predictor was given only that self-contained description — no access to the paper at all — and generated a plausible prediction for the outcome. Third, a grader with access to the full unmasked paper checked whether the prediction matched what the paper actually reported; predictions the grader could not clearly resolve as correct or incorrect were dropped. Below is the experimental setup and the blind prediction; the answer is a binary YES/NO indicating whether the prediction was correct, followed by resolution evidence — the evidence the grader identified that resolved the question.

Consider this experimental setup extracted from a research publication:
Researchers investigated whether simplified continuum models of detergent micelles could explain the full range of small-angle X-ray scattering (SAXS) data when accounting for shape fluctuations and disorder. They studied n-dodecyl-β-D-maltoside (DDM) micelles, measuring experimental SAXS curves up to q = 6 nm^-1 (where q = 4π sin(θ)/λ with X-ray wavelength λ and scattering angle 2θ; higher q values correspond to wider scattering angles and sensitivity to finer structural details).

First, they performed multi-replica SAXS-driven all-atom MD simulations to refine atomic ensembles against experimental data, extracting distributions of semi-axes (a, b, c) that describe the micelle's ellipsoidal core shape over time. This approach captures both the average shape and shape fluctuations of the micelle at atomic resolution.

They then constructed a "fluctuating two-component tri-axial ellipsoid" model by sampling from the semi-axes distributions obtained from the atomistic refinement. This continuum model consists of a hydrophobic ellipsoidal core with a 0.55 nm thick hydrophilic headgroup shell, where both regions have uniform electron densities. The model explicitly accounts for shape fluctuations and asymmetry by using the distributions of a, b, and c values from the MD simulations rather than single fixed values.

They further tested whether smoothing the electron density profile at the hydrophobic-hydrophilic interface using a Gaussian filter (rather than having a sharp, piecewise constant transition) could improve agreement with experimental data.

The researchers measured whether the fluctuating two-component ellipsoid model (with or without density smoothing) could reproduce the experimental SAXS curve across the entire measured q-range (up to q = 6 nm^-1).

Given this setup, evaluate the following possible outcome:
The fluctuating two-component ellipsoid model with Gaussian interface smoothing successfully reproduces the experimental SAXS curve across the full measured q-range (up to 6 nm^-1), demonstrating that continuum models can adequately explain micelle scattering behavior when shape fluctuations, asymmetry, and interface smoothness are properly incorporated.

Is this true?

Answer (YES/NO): NO